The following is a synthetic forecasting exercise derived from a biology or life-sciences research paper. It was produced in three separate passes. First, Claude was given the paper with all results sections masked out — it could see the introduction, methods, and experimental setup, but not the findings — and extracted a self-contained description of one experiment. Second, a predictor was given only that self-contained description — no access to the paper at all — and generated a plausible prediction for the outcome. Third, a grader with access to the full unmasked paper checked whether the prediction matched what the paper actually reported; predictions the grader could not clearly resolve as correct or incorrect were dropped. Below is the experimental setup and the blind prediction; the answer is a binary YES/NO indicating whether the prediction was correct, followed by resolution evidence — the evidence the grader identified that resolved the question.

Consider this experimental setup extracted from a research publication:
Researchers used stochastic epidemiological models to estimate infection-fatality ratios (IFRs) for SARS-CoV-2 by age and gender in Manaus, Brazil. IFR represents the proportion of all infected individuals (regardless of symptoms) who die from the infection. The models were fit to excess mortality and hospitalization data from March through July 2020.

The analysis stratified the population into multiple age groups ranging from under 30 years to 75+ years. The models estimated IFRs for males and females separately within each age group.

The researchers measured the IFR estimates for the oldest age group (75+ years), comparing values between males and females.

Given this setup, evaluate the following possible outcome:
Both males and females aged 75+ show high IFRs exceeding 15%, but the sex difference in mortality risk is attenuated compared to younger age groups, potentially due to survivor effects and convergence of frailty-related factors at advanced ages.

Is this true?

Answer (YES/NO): NO